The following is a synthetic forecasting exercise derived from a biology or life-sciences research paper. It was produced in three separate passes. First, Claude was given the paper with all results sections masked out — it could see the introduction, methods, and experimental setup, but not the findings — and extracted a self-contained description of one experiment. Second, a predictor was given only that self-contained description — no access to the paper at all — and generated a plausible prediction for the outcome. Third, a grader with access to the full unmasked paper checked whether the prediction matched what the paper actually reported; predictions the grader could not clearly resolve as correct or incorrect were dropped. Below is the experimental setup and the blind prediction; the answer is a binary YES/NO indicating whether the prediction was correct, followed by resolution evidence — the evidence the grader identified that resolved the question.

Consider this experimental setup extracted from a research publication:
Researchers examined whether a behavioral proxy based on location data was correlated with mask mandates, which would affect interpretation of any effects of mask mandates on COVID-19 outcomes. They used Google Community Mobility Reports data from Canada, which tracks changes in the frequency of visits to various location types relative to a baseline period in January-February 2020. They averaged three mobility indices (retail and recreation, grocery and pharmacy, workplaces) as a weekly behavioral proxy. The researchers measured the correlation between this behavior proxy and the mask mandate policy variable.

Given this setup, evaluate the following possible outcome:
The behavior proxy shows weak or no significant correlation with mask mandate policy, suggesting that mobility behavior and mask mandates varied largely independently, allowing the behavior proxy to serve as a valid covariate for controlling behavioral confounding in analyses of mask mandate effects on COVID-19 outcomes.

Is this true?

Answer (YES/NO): YES